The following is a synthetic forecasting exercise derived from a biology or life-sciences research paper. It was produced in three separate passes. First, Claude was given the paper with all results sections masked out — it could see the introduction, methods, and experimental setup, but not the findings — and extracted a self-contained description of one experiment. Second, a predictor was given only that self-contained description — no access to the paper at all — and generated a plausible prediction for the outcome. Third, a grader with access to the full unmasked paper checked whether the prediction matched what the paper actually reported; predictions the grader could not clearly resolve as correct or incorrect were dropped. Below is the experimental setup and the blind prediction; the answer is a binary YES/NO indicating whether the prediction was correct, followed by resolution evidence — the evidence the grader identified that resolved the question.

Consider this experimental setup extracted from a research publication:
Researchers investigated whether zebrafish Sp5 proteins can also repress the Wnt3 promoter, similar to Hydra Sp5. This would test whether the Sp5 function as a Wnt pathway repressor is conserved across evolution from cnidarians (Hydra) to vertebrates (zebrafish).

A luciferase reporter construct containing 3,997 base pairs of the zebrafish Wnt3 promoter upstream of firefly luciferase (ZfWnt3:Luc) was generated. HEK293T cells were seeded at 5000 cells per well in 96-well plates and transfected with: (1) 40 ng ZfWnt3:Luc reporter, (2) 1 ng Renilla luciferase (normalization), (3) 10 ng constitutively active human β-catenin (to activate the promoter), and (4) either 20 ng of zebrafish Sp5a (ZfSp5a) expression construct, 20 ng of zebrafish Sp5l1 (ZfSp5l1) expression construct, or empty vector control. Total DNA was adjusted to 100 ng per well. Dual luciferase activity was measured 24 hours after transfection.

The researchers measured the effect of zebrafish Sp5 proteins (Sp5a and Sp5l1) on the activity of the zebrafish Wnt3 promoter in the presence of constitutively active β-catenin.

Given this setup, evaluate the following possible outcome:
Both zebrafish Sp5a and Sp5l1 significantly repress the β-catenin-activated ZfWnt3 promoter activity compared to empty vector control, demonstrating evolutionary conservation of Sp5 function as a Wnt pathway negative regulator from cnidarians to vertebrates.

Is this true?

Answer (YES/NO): YES